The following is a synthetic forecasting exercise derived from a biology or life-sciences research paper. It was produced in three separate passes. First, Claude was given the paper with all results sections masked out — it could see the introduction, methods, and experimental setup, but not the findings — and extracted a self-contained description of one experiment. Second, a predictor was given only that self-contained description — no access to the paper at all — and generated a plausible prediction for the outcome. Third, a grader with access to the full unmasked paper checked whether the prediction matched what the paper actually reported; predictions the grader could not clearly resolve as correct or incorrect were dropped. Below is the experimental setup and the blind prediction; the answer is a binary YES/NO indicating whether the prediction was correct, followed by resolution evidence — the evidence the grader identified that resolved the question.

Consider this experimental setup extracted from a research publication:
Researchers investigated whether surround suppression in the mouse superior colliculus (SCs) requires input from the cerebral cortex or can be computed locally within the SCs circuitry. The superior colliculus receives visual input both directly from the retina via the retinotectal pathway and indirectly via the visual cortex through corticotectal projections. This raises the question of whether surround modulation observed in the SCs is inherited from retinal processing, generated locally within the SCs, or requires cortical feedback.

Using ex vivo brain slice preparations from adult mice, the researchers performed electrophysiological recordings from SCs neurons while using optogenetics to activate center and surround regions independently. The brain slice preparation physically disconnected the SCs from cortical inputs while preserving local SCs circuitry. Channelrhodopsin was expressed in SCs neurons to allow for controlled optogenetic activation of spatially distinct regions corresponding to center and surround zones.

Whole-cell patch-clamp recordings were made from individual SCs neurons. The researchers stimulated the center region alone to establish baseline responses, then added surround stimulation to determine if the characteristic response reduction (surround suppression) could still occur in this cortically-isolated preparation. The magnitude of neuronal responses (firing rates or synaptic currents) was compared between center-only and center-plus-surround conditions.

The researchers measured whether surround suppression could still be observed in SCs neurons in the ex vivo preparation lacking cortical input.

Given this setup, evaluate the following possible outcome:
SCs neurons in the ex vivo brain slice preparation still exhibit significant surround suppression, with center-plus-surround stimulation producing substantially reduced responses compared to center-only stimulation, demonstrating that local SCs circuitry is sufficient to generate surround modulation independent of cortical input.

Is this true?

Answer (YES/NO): YES